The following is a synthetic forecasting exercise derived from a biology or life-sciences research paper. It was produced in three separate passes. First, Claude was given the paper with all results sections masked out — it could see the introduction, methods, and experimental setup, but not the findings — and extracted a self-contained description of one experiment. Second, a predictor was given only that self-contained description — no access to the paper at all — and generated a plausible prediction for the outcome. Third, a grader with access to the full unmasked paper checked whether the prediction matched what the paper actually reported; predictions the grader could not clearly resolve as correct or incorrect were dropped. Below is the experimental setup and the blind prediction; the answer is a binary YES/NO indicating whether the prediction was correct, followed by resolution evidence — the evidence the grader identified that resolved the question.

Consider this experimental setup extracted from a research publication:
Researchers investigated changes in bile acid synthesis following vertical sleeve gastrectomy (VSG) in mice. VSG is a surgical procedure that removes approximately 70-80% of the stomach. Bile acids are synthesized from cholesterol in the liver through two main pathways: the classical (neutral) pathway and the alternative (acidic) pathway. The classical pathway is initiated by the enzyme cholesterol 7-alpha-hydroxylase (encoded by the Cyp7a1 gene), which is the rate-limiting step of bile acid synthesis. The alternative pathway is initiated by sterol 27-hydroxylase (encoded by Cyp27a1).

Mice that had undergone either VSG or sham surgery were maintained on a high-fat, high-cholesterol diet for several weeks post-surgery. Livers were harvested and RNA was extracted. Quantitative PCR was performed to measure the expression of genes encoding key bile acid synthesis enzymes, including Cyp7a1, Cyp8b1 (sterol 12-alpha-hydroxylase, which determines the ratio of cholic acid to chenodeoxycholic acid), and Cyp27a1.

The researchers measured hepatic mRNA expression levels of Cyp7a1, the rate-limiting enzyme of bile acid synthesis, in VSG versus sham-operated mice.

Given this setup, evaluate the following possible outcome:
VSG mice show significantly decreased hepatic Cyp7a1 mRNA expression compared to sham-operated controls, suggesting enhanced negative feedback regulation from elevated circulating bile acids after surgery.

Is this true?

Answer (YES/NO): NO